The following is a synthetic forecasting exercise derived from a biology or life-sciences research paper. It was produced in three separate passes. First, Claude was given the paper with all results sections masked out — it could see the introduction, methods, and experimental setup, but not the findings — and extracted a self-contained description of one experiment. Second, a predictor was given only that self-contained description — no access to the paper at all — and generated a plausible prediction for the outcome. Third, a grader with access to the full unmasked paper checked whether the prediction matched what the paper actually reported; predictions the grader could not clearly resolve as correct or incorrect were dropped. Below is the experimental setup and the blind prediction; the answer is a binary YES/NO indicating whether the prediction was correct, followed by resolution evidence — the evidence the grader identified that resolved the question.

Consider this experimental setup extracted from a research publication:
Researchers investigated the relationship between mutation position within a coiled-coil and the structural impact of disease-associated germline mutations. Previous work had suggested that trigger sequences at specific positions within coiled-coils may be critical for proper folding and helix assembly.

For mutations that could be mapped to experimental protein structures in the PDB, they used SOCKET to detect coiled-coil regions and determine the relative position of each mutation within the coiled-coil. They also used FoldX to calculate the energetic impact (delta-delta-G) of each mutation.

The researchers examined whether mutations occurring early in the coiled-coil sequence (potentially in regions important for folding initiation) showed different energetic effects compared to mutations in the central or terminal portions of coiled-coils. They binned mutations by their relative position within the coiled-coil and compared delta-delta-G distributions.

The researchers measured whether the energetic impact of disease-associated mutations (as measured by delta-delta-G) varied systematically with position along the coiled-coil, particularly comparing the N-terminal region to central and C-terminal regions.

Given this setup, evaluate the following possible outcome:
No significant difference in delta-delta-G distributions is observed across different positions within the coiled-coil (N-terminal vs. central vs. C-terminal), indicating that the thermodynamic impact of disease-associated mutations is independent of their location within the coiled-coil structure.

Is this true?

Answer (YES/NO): NO